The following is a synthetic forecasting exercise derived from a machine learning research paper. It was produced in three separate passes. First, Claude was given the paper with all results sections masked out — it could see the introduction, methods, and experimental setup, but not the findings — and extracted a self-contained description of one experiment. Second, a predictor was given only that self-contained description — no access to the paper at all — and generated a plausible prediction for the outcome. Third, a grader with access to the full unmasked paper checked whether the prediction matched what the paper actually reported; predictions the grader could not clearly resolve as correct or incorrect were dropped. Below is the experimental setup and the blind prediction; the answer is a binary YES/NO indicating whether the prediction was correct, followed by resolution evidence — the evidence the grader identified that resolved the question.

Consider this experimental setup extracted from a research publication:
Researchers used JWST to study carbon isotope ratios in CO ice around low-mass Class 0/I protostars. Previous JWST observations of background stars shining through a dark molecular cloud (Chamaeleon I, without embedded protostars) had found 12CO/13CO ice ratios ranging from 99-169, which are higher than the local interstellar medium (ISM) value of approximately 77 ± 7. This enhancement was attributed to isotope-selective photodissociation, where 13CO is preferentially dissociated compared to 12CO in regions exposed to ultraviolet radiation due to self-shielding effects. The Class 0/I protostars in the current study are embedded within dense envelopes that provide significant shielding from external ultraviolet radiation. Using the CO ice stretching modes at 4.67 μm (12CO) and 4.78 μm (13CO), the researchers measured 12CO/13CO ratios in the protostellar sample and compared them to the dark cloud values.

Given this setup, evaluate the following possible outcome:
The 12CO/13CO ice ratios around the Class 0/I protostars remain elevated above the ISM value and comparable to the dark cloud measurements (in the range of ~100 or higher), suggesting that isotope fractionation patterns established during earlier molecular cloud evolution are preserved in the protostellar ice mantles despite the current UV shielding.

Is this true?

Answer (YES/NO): YES